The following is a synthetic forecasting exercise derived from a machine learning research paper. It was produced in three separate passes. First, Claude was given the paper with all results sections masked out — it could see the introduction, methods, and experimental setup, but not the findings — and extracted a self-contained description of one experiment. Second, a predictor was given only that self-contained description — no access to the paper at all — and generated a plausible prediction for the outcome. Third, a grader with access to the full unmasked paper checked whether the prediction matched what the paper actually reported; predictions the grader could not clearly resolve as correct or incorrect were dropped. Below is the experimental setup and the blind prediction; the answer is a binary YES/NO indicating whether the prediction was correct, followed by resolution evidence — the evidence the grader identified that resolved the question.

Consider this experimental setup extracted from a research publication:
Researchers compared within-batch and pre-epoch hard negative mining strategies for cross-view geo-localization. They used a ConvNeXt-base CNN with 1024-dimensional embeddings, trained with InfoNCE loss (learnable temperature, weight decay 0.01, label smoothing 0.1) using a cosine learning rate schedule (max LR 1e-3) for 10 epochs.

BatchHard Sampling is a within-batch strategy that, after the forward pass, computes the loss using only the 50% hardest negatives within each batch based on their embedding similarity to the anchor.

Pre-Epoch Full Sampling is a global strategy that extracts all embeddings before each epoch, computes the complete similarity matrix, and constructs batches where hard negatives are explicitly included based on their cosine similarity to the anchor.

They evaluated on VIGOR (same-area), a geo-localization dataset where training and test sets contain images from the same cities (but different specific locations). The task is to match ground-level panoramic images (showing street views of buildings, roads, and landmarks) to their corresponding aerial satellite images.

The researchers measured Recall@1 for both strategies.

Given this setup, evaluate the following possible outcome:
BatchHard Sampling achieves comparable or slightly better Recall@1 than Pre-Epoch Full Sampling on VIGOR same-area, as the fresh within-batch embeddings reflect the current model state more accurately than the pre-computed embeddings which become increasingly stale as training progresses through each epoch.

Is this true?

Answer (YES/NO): NO